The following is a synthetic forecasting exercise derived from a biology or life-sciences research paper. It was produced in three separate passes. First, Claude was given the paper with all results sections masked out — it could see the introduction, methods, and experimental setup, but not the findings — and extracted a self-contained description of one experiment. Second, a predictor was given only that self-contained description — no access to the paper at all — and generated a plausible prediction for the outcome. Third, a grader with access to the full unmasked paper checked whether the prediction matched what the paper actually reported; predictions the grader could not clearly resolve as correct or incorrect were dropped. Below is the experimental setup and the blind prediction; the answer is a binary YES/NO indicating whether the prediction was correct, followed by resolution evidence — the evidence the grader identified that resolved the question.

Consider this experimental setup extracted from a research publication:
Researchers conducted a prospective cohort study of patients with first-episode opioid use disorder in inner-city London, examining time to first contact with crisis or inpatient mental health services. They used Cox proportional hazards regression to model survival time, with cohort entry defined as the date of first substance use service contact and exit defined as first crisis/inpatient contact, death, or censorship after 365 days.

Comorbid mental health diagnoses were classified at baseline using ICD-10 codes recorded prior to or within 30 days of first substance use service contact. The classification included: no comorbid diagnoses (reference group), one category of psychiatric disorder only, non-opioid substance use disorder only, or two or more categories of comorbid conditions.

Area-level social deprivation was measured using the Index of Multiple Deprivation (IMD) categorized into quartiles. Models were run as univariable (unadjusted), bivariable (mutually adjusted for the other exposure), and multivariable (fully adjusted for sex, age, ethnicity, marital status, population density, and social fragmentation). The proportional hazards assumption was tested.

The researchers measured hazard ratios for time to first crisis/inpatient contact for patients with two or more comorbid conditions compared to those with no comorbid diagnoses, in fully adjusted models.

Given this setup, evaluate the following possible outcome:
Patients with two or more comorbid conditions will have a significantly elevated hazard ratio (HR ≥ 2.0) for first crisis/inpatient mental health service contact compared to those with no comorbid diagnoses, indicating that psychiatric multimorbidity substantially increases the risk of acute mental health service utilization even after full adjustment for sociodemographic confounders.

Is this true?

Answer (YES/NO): YES